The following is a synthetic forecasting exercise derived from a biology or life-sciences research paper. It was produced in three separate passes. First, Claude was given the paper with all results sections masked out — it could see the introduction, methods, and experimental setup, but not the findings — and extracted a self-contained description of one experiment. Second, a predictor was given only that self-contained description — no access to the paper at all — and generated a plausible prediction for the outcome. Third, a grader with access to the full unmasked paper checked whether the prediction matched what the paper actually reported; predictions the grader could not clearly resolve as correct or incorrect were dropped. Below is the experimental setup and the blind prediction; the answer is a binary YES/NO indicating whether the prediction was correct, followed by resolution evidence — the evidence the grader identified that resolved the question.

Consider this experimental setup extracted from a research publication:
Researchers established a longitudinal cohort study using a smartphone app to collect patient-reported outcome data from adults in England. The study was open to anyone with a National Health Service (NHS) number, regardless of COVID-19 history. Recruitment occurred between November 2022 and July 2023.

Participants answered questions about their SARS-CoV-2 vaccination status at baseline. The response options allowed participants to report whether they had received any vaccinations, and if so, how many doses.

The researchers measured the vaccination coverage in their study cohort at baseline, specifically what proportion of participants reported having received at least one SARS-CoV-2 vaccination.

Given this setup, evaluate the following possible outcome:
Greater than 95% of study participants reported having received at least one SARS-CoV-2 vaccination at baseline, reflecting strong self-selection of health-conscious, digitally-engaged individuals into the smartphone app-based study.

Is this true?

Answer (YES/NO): YES